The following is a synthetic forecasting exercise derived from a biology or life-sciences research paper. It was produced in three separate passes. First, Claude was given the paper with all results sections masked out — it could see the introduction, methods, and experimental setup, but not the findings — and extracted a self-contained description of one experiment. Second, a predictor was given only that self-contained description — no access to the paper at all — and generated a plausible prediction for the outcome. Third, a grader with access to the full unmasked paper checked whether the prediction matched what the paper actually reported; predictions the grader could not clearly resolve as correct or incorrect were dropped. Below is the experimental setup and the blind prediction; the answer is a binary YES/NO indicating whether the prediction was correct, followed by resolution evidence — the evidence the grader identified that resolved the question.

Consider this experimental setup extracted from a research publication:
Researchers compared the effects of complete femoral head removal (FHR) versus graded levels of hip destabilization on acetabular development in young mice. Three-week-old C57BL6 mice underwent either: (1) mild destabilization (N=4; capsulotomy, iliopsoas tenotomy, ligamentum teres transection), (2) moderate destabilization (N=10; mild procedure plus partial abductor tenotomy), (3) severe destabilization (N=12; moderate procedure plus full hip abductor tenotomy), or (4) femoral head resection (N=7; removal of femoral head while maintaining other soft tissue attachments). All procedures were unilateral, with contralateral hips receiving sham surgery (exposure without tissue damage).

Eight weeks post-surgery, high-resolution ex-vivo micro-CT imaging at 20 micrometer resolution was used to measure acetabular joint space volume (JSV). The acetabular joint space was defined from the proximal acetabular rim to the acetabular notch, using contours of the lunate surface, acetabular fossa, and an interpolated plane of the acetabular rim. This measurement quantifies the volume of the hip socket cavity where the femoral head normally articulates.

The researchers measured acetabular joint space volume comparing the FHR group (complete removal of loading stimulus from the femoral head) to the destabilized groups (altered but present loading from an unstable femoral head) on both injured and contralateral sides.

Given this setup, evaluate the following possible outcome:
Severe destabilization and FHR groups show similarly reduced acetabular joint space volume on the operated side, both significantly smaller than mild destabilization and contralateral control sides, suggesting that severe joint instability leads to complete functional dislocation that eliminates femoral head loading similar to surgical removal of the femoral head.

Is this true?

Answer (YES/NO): YES